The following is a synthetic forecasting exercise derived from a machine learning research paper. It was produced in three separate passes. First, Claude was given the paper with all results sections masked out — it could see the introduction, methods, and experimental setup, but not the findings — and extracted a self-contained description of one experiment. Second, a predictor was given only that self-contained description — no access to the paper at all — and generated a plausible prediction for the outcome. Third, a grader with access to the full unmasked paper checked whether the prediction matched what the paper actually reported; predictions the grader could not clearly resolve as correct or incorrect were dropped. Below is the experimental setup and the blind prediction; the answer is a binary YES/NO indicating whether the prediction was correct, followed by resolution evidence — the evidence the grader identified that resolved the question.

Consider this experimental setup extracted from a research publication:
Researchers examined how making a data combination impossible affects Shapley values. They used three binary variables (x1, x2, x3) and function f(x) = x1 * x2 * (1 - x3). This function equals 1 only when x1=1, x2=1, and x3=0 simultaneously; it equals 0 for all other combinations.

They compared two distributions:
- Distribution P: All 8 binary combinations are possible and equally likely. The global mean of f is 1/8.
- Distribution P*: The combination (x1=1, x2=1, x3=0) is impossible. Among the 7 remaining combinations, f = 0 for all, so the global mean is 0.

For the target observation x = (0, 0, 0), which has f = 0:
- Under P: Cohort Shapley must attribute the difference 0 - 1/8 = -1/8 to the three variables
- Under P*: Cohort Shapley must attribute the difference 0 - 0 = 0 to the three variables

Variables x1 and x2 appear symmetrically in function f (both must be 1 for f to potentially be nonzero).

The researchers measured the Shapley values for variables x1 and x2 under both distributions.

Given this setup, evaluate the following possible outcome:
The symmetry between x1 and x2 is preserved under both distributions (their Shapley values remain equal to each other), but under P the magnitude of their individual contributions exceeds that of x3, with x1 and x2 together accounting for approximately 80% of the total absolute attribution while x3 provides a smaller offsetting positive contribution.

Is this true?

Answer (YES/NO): YES